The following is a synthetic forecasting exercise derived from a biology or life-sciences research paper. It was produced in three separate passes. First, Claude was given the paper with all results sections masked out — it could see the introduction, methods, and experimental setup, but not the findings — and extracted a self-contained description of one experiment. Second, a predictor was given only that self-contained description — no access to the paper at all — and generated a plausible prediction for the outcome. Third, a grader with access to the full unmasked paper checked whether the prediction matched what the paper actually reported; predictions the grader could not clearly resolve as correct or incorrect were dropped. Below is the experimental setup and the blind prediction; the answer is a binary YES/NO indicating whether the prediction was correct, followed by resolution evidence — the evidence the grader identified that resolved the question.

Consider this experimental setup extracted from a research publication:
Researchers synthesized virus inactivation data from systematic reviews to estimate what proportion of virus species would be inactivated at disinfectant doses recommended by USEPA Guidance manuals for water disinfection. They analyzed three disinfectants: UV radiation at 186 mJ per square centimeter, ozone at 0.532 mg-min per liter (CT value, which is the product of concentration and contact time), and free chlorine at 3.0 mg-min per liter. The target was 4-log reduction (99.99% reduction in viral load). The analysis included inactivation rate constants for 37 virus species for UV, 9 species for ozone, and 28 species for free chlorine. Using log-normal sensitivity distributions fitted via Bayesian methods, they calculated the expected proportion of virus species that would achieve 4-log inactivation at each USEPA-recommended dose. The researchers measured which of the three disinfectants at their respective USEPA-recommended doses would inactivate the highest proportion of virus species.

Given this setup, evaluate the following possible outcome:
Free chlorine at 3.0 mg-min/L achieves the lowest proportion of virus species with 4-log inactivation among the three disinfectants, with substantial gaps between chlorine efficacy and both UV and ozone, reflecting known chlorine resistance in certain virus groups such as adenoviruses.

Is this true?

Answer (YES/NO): NO